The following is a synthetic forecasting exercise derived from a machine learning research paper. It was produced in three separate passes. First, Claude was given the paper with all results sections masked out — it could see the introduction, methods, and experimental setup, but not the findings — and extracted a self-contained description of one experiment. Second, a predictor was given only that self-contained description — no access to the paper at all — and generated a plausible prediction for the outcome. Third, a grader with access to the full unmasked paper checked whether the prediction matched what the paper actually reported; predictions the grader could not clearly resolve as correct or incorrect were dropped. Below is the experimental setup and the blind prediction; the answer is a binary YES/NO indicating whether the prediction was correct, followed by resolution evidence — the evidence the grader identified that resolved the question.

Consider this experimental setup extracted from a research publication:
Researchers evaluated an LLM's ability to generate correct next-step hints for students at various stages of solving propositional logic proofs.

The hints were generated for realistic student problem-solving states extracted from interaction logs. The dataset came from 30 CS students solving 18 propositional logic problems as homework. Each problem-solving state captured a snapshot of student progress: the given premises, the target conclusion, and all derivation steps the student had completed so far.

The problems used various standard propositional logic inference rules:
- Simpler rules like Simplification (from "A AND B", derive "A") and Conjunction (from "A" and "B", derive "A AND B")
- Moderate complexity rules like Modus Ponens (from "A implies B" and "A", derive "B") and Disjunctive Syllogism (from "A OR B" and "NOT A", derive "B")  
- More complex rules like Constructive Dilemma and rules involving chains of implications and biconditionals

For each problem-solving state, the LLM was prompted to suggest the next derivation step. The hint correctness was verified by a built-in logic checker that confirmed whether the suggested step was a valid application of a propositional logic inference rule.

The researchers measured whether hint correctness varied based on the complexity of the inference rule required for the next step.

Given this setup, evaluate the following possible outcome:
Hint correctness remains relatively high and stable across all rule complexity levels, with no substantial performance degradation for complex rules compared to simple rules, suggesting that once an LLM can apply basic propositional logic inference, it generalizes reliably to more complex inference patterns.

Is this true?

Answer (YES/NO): NO